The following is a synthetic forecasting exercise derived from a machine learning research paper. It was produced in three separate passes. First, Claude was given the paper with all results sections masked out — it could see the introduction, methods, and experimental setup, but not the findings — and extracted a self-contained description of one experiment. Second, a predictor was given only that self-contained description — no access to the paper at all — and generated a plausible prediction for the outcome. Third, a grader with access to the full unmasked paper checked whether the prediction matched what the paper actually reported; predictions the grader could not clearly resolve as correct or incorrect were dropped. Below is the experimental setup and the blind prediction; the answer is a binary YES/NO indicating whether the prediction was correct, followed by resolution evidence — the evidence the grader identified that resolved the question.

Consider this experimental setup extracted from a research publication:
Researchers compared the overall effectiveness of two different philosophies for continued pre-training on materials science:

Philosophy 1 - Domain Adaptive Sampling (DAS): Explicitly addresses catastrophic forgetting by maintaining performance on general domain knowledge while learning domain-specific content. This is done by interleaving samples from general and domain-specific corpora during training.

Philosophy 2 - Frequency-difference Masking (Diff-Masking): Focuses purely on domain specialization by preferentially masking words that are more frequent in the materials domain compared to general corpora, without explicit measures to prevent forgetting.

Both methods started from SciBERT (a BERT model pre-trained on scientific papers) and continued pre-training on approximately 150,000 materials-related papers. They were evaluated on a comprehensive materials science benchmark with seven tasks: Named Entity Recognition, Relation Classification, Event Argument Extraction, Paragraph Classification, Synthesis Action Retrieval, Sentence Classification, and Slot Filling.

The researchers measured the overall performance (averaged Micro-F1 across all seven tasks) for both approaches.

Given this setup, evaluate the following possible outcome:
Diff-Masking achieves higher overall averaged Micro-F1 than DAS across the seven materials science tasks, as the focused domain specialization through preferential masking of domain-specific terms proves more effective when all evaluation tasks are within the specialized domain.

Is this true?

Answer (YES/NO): NO